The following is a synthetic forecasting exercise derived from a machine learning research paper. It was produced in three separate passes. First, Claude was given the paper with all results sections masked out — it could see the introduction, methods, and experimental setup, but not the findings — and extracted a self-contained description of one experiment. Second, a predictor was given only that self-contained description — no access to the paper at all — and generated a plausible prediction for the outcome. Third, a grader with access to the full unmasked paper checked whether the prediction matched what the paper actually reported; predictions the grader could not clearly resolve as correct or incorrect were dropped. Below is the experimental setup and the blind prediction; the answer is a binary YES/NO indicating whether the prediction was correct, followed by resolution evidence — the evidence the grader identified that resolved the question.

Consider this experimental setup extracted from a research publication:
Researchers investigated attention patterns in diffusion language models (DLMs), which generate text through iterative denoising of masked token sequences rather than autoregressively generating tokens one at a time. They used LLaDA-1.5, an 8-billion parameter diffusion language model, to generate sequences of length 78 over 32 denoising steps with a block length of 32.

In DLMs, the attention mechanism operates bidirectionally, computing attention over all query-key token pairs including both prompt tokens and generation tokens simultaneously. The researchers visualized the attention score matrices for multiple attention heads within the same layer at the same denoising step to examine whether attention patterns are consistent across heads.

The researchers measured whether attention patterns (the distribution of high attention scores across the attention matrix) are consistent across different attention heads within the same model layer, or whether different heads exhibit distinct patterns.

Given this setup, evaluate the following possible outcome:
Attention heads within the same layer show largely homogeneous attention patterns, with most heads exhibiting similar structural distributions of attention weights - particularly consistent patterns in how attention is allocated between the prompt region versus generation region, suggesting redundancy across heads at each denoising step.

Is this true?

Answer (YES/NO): NO